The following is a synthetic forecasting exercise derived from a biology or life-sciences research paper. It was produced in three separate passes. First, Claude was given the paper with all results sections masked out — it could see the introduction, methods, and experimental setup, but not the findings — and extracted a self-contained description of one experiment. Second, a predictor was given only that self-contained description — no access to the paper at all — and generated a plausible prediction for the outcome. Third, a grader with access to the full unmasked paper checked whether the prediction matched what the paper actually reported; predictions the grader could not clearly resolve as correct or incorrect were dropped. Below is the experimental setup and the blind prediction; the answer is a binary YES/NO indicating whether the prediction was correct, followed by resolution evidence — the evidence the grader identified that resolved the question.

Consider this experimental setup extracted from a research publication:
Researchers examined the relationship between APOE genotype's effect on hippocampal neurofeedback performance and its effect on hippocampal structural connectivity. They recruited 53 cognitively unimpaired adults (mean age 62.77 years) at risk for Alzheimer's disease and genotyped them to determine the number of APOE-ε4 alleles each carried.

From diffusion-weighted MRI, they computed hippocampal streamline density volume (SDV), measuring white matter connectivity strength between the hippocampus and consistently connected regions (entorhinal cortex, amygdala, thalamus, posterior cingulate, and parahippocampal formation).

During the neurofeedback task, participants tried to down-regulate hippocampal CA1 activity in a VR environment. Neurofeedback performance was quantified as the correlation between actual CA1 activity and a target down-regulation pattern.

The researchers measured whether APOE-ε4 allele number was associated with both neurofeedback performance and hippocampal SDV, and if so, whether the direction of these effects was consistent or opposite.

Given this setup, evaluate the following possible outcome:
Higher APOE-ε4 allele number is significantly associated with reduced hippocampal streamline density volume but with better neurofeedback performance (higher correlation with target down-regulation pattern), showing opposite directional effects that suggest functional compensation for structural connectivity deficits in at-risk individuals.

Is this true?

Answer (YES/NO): NO